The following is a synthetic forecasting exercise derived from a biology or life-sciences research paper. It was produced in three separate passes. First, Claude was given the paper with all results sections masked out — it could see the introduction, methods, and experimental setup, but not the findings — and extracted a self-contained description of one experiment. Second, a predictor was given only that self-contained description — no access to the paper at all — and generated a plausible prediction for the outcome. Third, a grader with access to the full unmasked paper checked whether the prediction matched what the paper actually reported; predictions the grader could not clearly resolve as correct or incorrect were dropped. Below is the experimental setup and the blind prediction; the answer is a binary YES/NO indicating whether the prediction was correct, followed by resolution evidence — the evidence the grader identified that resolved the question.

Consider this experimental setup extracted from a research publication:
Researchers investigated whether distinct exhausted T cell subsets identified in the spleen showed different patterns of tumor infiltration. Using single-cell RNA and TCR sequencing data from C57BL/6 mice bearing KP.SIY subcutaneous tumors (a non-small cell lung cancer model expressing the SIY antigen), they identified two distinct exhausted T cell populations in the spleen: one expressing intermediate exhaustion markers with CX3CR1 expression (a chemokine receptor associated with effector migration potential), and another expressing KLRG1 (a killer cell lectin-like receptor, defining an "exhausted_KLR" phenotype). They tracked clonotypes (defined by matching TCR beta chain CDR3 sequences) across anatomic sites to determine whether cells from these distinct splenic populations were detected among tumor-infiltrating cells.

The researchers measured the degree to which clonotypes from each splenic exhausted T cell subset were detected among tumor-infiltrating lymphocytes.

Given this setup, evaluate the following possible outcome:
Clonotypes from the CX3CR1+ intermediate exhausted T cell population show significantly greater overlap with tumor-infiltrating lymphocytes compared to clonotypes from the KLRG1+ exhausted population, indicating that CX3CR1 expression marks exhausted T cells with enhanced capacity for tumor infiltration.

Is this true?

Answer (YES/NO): NO